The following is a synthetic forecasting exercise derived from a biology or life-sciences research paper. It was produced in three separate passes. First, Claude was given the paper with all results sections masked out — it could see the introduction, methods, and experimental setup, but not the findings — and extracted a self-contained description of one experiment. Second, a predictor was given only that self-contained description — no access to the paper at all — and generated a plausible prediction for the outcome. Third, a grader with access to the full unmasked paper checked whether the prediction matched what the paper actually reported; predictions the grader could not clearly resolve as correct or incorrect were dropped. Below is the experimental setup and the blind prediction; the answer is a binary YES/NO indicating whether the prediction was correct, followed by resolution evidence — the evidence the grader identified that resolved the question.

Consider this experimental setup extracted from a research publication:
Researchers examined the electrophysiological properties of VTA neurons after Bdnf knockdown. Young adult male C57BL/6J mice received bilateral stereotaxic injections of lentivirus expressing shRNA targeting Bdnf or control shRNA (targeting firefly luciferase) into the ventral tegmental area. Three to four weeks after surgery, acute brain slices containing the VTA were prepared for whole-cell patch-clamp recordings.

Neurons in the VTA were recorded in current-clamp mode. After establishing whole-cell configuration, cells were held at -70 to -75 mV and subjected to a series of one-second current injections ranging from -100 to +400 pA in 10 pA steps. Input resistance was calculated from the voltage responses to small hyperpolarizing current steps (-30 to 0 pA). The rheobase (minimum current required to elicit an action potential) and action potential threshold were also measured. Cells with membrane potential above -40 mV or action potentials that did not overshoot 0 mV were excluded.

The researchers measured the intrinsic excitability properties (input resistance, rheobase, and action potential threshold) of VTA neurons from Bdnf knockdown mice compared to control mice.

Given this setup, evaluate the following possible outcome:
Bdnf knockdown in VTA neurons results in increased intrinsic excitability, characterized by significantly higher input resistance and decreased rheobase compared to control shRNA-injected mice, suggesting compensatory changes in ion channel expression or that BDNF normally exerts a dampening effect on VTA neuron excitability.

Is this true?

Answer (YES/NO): NO